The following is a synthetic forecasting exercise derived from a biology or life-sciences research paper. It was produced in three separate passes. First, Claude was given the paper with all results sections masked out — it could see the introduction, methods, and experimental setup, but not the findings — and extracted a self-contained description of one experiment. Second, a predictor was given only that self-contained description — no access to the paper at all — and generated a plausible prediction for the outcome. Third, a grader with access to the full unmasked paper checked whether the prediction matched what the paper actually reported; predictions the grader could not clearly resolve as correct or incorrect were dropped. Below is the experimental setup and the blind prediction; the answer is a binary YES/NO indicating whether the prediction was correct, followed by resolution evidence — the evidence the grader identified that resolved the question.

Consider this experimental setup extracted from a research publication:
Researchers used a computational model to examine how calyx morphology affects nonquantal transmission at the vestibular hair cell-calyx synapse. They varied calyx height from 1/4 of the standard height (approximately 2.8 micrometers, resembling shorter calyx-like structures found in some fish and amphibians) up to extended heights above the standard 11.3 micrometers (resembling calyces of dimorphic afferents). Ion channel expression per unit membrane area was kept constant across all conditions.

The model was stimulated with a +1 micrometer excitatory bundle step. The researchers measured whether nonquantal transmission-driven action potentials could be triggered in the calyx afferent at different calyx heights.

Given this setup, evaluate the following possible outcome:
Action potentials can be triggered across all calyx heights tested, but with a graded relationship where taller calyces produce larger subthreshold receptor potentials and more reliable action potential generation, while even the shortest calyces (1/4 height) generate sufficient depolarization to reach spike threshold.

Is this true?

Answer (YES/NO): NO